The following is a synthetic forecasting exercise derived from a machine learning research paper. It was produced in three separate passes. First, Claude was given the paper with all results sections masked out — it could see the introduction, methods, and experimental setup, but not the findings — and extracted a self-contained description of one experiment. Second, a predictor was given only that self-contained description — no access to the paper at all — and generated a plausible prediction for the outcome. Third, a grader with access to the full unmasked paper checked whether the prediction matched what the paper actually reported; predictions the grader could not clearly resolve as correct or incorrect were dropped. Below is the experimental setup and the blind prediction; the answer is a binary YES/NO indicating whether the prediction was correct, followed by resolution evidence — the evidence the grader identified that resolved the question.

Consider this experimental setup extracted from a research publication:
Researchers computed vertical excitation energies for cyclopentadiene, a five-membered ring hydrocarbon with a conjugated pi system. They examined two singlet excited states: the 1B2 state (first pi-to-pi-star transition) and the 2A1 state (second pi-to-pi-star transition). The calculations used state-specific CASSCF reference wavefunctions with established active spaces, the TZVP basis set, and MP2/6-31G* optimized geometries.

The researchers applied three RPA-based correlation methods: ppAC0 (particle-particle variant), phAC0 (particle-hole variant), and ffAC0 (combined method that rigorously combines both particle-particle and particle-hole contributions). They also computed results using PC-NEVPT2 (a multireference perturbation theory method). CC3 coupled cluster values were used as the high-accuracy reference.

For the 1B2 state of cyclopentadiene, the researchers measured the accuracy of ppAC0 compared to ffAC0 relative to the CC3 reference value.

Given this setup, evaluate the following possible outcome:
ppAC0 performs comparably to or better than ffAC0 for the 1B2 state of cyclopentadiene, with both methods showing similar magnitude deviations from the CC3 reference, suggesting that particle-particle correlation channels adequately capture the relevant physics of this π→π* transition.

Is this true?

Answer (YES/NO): NO